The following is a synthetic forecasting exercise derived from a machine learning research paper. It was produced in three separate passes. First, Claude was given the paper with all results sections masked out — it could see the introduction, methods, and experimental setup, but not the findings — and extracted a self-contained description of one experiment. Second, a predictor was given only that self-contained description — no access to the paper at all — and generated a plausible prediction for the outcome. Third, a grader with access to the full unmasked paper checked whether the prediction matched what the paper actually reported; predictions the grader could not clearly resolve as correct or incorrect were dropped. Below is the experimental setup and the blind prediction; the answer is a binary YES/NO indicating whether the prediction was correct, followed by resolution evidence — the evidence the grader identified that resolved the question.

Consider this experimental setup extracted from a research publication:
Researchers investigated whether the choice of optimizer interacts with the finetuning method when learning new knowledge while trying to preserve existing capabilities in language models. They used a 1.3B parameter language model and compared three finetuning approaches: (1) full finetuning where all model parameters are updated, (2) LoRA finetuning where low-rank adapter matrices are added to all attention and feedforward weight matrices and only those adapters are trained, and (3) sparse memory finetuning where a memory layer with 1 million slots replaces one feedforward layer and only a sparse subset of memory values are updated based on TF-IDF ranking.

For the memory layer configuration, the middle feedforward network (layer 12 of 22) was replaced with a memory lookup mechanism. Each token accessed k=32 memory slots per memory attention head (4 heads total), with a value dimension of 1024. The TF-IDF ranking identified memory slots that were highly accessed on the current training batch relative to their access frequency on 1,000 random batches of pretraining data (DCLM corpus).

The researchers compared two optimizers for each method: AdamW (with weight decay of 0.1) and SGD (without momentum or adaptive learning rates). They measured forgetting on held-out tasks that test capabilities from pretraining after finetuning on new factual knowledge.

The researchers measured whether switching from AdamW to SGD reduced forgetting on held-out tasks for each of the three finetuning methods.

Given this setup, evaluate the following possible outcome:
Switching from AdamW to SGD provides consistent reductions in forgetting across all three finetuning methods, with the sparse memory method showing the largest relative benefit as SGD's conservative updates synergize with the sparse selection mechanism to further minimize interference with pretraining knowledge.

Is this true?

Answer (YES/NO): NO